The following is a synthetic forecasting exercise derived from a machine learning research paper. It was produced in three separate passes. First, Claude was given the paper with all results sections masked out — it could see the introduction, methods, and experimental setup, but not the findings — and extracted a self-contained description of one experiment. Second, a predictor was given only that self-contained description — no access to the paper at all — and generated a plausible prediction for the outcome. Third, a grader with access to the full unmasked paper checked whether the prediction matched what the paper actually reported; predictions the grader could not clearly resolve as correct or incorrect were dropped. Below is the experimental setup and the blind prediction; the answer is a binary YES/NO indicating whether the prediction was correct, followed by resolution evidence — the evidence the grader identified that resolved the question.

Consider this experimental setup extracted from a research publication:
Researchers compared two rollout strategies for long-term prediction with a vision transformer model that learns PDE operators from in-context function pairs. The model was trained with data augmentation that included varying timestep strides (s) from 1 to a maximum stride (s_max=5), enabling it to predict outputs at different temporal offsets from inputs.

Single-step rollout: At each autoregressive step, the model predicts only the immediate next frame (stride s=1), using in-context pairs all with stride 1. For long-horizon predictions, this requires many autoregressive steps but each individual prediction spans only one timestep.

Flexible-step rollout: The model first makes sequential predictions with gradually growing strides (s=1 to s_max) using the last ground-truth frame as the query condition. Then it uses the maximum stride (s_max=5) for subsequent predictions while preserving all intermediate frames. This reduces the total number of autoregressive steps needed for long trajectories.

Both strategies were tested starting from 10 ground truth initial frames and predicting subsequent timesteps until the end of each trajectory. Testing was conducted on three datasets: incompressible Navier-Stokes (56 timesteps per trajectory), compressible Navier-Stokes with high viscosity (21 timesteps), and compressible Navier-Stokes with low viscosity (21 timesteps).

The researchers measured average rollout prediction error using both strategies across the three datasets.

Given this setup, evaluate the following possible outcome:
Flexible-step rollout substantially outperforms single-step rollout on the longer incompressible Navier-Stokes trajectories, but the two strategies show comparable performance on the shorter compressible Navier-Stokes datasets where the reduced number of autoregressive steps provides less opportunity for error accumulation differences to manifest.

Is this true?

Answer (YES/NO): NO